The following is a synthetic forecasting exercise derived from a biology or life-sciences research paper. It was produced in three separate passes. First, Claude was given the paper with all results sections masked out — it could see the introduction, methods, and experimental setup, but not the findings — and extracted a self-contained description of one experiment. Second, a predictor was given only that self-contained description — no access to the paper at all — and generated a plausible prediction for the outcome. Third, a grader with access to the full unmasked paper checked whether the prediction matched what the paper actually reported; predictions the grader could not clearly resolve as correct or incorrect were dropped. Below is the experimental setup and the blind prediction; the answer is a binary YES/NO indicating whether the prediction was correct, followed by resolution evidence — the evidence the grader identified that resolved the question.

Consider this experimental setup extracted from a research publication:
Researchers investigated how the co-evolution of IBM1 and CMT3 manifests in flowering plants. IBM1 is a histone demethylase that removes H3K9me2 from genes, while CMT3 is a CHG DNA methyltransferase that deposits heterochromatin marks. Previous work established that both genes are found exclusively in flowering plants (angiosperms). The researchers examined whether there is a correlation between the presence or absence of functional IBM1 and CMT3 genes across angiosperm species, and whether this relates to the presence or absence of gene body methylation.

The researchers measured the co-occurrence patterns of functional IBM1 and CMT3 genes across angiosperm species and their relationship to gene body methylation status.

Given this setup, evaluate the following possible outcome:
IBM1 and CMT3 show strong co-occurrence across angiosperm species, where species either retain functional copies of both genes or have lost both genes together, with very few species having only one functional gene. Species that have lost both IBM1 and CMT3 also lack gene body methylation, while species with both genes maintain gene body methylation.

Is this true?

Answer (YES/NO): NO